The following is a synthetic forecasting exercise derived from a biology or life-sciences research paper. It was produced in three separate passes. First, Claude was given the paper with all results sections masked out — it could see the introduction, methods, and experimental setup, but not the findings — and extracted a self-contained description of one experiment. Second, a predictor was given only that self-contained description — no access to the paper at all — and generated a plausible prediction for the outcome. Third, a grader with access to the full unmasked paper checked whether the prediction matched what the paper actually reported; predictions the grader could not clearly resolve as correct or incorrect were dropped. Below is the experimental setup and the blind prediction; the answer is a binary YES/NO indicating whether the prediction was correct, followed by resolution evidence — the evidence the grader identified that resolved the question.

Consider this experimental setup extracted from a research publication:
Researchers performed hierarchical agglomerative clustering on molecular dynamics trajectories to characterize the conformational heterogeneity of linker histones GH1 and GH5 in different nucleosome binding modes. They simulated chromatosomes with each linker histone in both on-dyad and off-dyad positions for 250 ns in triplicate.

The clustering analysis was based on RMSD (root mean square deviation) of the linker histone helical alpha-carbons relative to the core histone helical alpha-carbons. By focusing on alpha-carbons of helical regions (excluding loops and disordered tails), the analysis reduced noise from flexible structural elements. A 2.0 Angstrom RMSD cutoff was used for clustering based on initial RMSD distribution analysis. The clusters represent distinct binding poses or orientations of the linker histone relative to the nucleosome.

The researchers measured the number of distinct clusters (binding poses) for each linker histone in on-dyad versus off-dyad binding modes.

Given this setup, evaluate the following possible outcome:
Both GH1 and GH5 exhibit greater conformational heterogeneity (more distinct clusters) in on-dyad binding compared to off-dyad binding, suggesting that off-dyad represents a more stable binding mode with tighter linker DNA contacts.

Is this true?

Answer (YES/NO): NO